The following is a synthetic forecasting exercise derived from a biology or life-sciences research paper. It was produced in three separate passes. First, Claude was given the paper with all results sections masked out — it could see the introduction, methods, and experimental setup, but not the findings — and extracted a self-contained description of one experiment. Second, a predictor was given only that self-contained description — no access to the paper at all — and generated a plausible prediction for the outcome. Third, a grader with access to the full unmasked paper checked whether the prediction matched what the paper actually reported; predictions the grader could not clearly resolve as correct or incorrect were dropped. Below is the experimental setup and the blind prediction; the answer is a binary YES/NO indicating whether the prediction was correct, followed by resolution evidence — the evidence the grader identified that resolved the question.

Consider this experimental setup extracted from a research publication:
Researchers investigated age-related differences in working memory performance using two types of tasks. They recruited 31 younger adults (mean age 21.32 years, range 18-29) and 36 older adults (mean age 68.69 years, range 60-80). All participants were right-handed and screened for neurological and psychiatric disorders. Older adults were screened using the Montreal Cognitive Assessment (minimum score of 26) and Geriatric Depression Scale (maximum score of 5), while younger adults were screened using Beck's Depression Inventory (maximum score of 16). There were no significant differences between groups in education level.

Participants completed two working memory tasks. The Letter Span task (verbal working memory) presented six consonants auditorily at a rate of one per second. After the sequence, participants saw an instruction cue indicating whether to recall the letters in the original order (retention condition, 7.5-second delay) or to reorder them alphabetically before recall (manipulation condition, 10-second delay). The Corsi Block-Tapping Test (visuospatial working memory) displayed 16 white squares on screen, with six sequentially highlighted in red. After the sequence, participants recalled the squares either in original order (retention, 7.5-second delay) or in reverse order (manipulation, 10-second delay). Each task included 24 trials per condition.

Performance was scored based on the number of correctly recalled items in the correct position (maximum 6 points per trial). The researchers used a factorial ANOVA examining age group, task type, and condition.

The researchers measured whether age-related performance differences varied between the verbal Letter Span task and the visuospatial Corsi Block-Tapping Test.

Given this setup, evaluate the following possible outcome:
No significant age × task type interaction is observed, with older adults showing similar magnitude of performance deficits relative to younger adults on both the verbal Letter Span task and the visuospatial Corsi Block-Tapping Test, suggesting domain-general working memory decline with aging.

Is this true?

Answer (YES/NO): NO